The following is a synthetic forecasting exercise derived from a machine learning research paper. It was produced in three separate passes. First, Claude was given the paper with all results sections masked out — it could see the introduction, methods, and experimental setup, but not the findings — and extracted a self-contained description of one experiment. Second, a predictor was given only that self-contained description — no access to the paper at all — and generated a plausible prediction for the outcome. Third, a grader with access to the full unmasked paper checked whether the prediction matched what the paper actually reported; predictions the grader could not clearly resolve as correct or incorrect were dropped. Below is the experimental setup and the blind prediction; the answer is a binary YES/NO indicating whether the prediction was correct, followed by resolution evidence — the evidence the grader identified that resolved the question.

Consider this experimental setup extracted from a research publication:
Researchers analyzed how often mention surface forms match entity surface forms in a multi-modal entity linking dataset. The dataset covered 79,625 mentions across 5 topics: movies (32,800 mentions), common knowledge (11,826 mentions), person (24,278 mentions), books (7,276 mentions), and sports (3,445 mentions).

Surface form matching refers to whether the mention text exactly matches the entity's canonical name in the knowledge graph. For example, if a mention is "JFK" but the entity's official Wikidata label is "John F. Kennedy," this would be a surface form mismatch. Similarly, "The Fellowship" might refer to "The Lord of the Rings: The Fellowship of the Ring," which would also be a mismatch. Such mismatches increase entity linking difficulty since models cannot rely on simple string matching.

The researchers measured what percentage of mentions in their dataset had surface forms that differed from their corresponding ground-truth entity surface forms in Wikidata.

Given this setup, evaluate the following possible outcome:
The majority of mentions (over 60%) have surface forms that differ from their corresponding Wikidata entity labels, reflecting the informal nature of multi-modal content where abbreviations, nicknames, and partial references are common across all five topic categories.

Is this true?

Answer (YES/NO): NO